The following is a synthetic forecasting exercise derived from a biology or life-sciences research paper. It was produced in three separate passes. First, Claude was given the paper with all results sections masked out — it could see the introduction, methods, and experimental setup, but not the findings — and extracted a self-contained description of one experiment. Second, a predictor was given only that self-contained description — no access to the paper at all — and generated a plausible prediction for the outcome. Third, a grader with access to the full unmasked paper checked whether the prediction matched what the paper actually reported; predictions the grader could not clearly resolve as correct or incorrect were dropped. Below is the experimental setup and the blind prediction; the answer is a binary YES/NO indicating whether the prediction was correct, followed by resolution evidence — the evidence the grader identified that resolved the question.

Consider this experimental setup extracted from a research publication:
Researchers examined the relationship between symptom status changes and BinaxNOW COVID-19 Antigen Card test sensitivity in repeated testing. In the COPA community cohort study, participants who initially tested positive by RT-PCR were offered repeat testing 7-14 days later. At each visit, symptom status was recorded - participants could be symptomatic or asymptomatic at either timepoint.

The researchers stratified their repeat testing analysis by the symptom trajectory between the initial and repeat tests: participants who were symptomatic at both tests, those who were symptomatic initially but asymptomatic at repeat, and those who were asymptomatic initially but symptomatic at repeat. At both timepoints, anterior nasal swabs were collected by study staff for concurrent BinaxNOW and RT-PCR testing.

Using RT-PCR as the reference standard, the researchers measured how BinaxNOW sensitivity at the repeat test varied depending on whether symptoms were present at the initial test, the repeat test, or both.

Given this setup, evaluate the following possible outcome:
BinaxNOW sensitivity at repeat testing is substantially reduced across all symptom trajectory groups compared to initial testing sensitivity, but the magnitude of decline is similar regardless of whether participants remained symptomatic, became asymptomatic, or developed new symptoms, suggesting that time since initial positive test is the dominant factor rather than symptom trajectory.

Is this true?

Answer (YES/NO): NO